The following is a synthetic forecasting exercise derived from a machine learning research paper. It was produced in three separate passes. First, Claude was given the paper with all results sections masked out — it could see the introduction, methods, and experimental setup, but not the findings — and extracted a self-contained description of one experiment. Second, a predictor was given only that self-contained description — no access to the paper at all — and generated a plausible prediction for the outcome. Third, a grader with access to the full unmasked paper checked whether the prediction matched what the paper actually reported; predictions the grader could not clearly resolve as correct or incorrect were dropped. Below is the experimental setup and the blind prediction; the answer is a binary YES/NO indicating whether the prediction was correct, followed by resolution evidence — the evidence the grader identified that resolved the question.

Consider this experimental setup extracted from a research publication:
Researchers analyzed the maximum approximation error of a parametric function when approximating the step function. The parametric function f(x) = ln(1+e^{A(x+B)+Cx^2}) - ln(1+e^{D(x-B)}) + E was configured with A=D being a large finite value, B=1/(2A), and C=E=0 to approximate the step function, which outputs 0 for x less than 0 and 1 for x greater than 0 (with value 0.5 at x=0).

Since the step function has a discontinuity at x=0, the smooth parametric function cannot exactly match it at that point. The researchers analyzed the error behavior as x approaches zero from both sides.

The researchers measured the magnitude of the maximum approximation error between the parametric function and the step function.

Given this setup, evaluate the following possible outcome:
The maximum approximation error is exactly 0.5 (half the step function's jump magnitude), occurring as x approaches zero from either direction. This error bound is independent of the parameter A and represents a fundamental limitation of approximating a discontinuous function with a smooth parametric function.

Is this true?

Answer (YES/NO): YES